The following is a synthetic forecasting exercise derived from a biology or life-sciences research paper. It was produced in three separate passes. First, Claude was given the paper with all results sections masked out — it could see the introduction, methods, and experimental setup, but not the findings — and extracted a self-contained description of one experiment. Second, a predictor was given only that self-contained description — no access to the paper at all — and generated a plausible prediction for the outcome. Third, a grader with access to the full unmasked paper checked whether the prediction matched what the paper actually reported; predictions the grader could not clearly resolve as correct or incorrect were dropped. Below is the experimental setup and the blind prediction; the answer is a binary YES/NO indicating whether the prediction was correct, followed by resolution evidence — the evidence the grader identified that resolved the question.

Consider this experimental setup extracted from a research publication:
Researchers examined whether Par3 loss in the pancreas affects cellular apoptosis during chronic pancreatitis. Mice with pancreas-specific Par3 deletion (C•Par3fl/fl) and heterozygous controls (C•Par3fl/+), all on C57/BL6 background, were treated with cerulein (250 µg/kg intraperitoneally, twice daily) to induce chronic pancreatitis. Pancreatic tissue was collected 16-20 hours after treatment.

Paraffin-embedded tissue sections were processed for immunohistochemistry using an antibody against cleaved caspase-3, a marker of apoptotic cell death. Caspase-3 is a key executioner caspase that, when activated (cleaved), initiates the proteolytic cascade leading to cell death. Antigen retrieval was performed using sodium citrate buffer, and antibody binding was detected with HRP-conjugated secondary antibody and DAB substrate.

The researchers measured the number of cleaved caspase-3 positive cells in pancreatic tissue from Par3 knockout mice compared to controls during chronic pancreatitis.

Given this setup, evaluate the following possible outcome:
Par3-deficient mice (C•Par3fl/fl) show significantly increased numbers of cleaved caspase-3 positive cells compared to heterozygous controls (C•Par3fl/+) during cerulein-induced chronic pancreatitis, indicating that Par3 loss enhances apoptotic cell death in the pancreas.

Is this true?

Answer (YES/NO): YES